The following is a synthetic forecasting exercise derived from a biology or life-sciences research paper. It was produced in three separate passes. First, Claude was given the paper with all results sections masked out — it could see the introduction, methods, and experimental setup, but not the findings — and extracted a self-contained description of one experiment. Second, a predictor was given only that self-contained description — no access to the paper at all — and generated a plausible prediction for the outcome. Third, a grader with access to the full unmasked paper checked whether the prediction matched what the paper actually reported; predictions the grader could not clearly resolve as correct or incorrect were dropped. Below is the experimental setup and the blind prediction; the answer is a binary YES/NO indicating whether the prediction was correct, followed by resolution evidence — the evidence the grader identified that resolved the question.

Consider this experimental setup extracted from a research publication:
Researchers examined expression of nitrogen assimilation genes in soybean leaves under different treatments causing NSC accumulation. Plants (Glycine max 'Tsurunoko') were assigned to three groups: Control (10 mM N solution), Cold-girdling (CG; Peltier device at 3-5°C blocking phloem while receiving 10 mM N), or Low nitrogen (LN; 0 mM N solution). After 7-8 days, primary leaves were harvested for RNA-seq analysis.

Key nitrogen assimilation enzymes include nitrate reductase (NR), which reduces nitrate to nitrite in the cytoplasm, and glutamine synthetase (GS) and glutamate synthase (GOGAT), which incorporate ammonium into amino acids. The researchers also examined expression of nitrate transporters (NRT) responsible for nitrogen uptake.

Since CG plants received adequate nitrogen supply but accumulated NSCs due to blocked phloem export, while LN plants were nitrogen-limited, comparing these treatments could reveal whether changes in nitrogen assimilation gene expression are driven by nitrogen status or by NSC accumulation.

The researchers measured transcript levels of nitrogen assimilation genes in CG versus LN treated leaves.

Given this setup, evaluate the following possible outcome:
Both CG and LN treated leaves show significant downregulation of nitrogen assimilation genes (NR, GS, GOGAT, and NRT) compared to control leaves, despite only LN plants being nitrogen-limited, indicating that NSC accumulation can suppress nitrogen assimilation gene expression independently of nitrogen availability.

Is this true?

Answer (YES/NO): YES